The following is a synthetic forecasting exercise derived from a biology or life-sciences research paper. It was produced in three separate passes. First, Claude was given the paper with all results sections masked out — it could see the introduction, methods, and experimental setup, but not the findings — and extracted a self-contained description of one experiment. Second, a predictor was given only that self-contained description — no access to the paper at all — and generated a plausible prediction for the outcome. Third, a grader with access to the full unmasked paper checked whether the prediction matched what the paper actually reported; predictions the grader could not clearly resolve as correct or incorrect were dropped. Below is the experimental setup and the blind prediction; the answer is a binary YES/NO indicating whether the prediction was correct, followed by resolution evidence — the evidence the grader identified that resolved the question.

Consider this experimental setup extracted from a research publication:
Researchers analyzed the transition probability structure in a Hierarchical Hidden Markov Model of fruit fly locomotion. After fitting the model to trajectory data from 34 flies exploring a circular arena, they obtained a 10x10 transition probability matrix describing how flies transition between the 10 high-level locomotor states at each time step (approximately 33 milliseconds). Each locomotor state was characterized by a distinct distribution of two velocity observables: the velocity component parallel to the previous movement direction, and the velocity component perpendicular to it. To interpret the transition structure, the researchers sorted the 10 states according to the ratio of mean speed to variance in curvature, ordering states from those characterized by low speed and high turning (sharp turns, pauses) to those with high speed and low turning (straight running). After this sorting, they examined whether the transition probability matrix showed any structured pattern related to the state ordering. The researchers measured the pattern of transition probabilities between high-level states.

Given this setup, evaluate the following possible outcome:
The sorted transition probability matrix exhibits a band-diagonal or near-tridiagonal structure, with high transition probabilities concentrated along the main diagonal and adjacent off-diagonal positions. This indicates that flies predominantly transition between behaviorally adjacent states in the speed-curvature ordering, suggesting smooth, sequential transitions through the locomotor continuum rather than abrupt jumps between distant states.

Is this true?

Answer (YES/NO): YES